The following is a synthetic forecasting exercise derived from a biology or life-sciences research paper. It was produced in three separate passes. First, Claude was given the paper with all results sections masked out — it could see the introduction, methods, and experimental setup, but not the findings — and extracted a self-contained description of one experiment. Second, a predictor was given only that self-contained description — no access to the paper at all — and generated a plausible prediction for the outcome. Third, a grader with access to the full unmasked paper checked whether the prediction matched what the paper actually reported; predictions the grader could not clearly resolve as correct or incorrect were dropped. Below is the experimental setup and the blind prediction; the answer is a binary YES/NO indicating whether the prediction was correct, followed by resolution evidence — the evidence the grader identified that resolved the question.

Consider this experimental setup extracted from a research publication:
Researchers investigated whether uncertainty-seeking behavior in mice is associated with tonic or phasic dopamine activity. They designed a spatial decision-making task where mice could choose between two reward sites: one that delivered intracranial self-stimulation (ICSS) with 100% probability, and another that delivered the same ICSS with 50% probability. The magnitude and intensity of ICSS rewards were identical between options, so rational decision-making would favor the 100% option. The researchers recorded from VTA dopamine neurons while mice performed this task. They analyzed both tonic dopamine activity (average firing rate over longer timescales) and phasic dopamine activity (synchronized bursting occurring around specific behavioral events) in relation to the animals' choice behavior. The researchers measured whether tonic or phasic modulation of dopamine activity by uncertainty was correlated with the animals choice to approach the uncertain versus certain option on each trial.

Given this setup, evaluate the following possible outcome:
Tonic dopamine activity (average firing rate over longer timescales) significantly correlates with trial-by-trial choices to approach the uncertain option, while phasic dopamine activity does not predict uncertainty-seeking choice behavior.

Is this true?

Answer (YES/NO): NO